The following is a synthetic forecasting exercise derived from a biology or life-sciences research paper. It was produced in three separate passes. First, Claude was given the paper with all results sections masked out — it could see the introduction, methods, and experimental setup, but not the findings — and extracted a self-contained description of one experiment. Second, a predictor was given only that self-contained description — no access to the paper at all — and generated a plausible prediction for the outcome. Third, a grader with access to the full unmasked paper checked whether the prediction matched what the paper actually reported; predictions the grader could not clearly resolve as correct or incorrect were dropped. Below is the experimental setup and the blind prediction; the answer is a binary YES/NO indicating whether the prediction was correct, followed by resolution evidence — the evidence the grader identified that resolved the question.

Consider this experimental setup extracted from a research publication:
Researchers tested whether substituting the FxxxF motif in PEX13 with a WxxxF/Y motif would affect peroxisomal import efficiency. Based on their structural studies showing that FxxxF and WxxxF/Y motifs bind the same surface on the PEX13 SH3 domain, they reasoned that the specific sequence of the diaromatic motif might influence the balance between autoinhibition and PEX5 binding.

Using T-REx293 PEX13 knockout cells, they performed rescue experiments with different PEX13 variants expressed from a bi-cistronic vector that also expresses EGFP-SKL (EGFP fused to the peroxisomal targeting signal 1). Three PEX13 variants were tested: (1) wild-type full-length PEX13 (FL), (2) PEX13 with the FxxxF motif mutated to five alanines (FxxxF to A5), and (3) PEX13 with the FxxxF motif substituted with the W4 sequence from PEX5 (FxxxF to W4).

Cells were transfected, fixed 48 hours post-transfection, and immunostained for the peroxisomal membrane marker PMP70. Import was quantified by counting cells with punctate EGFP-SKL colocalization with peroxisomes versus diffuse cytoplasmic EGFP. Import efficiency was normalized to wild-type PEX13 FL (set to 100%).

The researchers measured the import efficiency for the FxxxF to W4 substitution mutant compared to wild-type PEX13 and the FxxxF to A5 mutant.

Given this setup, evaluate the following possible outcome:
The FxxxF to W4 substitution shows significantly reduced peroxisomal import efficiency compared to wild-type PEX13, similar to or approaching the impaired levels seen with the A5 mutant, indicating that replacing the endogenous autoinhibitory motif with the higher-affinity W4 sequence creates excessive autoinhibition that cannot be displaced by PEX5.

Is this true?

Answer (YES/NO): YES